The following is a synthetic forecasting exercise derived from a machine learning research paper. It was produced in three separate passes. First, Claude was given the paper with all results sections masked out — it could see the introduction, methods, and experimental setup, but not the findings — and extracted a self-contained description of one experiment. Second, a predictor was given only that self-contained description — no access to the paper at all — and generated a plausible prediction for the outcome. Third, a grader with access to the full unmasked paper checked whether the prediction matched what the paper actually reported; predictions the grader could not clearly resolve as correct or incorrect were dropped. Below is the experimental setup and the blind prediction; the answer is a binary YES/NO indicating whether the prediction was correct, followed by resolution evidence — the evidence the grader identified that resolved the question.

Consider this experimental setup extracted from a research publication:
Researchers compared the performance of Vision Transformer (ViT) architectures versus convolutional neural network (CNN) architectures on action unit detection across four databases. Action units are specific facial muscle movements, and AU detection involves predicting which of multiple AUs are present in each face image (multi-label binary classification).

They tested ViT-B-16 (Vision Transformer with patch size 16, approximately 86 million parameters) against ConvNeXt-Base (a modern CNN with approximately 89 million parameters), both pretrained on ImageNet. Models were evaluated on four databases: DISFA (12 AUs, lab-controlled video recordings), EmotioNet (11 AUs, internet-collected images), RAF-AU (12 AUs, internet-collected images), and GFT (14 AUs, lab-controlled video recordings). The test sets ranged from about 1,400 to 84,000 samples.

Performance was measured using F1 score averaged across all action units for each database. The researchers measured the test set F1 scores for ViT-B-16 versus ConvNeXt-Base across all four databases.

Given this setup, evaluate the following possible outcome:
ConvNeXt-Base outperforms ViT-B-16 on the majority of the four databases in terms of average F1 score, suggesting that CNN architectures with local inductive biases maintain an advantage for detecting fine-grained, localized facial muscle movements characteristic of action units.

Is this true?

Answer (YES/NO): YES